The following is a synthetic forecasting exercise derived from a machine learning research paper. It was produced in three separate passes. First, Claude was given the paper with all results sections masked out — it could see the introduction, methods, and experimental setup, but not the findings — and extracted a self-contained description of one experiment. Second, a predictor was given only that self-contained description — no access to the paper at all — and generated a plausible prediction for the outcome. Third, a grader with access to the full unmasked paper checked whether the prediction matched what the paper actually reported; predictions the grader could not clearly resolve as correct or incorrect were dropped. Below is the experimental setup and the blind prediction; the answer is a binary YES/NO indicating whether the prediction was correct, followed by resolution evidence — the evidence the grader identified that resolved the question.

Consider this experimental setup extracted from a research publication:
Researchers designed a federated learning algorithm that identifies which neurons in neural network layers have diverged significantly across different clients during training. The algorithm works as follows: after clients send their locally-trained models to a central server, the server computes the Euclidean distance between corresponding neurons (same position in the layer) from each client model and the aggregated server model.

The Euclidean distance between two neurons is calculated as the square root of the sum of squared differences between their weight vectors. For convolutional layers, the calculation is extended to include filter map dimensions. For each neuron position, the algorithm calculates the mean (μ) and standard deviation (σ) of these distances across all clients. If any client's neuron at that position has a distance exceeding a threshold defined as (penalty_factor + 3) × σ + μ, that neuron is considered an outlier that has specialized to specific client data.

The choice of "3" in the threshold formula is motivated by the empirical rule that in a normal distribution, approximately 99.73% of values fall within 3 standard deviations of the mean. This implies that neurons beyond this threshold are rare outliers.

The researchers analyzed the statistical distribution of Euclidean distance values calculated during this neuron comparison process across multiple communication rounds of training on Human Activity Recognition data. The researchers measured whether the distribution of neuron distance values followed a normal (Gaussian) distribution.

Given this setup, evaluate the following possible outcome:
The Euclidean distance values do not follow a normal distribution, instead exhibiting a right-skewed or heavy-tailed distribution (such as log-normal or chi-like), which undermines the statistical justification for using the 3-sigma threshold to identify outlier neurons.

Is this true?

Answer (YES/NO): NO